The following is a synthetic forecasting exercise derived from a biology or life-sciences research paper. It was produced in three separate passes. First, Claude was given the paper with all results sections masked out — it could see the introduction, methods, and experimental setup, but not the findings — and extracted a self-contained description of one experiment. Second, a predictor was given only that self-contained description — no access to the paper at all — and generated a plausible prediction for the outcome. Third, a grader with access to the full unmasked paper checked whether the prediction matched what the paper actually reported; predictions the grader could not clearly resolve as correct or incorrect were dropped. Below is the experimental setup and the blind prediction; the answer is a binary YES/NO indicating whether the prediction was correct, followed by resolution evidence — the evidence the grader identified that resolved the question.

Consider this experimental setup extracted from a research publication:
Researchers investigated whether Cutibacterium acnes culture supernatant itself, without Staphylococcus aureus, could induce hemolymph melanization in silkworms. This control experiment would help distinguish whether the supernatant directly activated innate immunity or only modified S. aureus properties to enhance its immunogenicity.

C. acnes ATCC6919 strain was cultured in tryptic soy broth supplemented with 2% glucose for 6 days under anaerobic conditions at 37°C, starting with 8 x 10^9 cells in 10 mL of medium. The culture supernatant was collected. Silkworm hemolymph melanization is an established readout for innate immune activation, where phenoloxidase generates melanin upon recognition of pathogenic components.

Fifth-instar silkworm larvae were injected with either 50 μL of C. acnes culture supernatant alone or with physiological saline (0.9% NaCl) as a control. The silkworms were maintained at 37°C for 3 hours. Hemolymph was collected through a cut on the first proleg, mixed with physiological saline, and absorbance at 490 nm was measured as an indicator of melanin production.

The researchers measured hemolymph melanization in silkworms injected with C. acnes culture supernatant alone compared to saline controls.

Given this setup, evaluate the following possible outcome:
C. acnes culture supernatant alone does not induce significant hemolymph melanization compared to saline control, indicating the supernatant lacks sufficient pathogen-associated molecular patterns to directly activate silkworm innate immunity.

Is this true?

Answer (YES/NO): YES